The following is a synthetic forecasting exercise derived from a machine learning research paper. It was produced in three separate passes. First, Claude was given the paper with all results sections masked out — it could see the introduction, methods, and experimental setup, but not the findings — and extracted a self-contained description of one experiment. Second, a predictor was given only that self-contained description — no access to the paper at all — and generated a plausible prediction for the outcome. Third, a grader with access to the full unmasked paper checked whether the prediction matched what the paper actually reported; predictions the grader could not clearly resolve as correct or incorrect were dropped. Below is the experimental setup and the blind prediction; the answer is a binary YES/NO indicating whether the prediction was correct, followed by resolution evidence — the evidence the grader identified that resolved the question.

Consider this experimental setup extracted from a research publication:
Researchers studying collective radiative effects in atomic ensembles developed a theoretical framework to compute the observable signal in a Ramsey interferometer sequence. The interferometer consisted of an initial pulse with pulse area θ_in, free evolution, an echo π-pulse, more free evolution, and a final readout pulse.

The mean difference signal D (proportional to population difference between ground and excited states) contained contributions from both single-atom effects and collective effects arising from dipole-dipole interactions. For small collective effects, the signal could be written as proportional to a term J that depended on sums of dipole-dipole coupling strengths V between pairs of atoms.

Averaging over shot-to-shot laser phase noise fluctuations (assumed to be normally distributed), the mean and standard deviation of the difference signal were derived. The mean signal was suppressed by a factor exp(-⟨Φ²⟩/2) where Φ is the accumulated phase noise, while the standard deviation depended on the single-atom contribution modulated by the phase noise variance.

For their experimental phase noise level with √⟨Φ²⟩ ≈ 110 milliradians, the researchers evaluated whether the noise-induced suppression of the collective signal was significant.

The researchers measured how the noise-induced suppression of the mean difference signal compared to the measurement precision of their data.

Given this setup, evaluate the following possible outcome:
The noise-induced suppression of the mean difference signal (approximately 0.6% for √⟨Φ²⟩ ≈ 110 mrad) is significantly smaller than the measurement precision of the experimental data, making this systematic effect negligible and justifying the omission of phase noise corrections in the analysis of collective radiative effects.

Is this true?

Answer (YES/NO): YES